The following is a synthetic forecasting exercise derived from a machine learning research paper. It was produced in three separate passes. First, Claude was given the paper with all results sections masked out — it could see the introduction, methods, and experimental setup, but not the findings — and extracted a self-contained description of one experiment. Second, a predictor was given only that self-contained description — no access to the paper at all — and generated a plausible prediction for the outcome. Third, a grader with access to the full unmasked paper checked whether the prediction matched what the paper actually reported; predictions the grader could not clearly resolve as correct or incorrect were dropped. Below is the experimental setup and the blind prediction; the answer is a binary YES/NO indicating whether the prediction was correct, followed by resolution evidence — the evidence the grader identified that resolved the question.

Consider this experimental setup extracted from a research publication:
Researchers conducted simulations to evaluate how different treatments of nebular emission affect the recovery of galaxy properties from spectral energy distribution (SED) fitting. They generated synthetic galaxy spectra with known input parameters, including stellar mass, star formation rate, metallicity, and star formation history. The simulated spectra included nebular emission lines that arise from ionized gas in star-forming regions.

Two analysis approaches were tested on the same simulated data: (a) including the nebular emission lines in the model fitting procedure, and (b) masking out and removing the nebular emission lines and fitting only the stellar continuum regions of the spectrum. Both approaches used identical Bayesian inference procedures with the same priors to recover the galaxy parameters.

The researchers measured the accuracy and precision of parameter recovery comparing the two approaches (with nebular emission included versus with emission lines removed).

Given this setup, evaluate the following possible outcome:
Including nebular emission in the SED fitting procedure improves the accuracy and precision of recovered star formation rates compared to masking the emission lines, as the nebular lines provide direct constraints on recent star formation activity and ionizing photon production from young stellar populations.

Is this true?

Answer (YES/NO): NO